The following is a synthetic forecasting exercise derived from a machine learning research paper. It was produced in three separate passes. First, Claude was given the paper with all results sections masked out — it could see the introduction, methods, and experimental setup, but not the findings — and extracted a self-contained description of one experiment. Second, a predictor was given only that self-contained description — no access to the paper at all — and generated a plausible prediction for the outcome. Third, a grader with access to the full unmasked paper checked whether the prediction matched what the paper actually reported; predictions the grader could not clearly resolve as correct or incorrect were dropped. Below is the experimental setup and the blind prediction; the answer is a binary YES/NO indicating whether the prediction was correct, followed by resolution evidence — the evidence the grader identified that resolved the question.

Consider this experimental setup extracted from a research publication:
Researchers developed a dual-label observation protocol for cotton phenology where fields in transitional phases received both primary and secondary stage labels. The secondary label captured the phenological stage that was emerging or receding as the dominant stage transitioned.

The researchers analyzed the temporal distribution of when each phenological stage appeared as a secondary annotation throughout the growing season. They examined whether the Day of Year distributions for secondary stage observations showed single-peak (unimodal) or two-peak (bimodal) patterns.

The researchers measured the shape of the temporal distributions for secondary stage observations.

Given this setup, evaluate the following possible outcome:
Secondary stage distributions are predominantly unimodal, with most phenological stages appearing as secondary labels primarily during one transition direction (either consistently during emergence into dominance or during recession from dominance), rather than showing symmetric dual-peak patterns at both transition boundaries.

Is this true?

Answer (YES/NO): NO